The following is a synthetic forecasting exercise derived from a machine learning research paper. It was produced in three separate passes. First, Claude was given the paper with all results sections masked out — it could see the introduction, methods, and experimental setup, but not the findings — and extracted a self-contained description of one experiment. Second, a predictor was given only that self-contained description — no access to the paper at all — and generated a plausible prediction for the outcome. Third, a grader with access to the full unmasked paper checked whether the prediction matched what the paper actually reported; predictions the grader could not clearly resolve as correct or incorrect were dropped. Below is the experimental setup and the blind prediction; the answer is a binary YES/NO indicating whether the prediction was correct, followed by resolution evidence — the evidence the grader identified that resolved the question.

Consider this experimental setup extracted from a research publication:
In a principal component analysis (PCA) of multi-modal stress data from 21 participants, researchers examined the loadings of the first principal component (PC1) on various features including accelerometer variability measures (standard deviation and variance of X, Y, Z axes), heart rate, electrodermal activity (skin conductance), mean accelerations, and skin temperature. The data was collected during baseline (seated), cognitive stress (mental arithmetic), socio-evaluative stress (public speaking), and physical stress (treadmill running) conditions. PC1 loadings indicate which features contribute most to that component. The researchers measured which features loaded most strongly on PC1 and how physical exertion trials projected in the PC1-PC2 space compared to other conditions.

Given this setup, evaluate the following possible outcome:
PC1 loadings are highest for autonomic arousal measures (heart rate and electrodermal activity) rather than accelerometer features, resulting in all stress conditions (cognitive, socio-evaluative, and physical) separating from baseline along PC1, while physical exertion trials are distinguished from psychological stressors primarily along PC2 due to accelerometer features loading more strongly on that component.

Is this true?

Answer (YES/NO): NO